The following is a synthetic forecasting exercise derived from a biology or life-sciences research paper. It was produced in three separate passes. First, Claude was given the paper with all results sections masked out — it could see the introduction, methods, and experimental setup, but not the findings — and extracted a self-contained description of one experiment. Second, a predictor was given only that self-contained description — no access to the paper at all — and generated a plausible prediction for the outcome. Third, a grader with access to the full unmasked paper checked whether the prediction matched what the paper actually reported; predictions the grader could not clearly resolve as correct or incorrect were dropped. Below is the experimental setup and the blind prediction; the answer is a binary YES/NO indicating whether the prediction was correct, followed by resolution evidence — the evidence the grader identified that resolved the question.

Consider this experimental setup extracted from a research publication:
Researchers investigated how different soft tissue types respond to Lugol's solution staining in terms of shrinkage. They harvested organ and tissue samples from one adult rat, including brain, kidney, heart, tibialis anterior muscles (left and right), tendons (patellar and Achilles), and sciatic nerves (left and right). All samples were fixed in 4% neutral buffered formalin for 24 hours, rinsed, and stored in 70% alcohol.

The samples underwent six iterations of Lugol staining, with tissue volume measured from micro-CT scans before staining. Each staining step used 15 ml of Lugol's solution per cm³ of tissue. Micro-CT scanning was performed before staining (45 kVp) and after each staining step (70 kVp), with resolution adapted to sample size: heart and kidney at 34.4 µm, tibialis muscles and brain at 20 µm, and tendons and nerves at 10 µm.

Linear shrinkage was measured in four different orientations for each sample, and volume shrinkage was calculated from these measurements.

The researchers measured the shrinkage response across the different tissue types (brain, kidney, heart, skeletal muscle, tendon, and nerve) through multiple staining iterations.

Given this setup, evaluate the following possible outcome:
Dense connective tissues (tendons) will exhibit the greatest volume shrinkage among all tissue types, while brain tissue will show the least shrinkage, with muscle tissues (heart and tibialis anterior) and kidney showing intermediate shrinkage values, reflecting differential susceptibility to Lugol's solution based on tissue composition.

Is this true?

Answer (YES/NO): NO